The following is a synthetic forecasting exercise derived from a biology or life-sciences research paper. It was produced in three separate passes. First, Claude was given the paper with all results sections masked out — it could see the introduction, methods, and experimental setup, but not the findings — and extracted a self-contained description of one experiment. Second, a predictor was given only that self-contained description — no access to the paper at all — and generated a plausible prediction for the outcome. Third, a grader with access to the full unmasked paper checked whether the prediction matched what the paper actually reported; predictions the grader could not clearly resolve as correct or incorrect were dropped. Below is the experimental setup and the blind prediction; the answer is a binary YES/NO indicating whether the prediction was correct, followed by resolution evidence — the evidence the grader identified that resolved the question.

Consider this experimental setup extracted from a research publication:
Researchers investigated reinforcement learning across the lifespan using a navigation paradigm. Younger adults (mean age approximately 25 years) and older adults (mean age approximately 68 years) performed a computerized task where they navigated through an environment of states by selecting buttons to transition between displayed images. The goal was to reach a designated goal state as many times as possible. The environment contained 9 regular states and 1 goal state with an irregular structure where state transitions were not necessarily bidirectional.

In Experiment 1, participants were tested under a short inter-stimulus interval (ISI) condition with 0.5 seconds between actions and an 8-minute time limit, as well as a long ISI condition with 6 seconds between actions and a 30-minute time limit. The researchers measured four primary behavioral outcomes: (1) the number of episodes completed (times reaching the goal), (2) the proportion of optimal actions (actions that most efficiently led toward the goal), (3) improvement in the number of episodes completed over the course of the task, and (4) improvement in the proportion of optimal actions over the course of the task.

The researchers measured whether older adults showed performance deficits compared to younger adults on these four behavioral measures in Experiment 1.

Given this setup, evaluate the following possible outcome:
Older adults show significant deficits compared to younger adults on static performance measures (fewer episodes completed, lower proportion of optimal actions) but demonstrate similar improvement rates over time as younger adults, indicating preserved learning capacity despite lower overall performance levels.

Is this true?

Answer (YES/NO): NO